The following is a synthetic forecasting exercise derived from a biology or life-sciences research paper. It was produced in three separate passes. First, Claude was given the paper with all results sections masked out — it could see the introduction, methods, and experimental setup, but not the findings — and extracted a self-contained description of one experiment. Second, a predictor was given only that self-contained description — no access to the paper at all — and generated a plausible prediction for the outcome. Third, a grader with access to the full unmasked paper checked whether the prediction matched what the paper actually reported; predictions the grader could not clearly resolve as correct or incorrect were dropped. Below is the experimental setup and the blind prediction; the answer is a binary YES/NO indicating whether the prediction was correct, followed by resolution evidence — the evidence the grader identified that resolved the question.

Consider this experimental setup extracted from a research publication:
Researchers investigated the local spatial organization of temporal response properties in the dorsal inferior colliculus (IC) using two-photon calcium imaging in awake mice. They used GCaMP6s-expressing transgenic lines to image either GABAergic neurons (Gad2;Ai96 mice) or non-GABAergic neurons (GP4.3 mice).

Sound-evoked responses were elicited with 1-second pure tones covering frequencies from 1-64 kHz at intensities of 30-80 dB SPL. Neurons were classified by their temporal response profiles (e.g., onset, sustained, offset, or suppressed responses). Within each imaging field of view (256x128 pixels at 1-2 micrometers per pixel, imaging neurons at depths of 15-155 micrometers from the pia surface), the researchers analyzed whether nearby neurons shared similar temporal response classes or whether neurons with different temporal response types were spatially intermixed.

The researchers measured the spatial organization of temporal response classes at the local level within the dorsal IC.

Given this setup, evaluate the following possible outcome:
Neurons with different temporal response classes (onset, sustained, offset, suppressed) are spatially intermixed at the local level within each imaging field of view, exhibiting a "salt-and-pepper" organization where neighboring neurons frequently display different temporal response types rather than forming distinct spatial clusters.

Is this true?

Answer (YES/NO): YES